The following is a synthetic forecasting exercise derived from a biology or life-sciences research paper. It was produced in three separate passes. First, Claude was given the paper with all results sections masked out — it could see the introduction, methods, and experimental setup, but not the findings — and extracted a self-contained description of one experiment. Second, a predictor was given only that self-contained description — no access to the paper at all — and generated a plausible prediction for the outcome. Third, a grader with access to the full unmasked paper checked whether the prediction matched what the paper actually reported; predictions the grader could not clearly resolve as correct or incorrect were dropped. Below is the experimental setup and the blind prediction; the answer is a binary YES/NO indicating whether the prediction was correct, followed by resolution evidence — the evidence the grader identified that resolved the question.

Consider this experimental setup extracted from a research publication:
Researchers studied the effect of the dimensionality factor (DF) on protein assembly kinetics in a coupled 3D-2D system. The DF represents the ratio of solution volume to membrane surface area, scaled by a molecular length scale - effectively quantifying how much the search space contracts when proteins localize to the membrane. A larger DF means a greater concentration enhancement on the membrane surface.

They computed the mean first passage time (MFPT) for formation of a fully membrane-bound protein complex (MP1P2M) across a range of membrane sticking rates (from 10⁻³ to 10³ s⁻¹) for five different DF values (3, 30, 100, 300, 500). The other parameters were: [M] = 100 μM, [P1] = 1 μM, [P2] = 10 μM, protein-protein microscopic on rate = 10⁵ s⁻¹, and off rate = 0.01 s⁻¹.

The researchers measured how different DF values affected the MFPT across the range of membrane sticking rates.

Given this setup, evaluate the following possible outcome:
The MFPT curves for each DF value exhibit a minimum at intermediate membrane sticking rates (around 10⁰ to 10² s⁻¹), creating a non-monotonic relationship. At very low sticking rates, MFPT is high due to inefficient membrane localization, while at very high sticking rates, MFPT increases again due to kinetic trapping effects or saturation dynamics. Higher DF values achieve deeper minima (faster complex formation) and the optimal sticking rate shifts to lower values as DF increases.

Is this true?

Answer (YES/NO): NO